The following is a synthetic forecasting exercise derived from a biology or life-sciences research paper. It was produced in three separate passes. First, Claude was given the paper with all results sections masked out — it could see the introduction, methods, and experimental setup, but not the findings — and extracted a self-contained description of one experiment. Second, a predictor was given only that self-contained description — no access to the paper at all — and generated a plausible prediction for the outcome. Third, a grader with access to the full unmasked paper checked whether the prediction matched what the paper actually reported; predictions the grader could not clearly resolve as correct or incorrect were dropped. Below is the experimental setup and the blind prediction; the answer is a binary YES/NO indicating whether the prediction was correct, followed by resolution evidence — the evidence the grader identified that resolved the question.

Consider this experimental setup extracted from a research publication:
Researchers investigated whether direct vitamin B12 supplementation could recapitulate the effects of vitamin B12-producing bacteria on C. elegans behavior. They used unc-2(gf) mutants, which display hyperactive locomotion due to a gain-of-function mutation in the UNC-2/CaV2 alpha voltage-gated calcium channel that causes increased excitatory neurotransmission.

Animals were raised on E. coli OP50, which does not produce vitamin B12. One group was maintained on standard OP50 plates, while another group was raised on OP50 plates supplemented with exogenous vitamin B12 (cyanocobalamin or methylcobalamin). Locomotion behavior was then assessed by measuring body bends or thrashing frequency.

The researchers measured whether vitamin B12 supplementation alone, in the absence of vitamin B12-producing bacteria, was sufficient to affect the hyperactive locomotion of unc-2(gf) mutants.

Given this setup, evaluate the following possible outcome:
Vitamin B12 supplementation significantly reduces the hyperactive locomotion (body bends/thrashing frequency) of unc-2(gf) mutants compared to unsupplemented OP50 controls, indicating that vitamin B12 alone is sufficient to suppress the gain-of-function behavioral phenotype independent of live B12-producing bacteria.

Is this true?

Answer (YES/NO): YES